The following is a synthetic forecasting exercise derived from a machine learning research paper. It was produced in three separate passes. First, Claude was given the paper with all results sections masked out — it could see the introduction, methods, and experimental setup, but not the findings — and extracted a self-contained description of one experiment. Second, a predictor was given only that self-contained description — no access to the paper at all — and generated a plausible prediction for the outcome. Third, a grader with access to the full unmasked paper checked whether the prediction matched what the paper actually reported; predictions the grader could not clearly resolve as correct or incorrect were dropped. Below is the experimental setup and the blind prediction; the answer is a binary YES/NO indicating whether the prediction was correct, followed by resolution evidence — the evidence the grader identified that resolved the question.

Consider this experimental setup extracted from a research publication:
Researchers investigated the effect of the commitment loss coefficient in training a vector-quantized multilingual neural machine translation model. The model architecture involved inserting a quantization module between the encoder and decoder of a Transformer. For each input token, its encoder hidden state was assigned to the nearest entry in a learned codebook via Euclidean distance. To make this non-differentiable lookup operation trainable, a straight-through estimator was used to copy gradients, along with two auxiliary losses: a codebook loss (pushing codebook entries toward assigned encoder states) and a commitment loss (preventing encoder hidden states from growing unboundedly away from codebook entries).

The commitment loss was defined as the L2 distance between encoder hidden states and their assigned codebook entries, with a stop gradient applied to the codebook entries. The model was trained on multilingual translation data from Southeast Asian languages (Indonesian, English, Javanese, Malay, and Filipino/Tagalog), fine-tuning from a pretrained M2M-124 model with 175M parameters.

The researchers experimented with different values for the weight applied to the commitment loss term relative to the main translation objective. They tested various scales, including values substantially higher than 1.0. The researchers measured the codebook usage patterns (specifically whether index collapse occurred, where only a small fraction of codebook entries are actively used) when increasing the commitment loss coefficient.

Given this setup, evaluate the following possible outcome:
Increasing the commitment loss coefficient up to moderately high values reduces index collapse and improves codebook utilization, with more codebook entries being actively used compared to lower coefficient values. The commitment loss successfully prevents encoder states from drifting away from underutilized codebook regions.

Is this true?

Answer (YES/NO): NO